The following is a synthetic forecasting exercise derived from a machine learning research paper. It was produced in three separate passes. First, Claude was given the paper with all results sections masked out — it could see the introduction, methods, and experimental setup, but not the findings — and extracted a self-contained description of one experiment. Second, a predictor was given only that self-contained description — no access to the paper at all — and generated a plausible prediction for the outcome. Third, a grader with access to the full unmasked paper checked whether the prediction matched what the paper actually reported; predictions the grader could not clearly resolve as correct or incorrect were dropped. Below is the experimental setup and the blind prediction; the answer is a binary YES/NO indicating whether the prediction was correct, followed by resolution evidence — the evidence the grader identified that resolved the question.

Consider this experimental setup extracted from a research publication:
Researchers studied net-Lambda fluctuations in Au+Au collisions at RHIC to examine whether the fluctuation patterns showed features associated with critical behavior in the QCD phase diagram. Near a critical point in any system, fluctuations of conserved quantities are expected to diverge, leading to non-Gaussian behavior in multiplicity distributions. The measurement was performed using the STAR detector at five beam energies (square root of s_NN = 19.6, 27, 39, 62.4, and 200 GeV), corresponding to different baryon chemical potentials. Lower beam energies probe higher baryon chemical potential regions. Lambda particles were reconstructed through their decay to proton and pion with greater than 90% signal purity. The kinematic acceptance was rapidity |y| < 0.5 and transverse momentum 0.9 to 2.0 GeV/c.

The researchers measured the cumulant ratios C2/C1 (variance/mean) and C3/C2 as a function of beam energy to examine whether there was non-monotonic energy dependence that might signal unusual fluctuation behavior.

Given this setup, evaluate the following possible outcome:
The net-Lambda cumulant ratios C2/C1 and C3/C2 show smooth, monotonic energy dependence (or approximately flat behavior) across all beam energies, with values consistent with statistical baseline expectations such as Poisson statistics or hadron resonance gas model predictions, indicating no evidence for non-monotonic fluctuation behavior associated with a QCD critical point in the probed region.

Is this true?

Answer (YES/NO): YES